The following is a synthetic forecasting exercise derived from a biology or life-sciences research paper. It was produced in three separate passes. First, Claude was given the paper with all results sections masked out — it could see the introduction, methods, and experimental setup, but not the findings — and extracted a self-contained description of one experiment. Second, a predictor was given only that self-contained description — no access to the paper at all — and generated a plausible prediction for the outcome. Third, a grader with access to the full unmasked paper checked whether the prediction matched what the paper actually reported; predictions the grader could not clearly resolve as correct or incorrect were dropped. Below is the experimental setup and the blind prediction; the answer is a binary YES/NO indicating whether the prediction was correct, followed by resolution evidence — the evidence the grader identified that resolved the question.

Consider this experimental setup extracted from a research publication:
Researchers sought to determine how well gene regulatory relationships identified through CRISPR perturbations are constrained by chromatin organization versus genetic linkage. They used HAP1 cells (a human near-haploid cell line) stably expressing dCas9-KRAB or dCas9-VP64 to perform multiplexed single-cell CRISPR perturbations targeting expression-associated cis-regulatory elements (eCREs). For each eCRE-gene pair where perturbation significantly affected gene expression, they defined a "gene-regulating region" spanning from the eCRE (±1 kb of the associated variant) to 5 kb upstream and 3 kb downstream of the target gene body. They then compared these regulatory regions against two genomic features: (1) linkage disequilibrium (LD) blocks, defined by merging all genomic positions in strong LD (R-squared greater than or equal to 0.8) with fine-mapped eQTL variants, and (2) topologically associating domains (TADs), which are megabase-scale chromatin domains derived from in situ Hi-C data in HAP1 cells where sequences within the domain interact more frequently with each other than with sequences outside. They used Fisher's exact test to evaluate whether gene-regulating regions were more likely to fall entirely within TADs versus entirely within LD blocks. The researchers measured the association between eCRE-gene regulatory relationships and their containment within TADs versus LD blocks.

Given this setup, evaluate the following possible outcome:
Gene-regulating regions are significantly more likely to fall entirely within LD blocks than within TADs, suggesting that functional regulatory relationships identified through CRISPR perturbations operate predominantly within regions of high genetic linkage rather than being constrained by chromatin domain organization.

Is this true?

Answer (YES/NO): NO